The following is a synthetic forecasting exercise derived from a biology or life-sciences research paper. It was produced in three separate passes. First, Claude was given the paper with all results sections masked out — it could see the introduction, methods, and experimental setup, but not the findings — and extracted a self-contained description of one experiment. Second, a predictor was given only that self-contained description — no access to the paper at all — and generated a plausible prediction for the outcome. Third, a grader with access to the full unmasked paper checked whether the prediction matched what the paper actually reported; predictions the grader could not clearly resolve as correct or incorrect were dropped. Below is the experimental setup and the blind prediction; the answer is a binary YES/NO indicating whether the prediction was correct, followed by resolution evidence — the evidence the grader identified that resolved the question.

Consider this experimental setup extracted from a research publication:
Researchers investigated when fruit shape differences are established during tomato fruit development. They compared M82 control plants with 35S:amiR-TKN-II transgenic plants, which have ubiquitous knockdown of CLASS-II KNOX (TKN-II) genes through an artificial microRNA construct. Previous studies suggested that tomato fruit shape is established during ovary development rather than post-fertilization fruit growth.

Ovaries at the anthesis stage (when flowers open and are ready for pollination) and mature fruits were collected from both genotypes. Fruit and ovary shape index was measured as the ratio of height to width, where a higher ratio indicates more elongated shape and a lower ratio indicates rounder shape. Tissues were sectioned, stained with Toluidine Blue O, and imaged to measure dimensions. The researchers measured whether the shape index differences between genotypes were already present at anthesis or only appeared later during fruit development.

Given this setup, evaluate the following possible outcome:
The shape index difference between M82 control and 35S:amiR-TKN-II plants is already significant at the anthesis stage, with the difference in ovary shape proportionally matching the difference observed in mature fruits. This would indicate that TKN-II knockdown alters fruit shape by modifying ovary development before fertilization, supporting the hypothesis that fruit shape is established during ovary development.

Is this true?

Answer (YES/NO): YES